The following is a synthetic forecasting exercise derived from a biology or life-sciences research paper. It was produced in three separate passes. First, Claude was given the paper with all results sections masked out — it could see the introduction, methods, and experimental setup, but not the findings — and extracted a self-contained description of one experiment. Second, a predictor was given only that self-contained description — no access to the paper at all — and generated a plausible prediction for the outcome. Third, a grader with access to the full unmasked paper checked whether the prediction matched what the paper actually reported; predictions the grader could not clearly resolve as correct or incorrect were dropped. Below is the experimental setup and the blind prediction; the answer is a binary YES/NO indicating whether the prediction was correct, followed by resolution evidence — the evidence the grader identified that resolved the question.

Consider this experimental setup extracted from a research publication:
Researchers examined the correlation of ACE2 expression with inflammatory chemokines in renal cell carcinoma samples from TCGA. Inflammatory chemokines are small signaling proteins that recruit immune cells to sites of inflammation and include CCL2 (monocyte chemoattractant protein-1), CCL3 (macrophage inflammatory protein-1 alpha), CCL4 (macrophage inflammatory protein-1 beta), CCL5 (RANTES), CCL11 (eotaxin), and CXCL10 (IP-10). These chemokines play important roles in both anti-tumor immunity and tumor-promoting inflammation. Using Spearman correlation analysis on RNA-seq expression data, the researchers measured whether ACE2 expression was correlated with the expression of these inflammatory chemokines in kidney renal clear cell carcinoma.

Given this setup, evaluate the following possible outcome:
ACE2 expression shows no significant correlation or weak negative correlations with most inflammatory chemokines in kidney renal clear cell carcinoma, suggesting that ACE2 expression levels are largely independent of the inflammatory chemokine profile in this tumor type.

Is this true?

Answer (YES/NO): NO